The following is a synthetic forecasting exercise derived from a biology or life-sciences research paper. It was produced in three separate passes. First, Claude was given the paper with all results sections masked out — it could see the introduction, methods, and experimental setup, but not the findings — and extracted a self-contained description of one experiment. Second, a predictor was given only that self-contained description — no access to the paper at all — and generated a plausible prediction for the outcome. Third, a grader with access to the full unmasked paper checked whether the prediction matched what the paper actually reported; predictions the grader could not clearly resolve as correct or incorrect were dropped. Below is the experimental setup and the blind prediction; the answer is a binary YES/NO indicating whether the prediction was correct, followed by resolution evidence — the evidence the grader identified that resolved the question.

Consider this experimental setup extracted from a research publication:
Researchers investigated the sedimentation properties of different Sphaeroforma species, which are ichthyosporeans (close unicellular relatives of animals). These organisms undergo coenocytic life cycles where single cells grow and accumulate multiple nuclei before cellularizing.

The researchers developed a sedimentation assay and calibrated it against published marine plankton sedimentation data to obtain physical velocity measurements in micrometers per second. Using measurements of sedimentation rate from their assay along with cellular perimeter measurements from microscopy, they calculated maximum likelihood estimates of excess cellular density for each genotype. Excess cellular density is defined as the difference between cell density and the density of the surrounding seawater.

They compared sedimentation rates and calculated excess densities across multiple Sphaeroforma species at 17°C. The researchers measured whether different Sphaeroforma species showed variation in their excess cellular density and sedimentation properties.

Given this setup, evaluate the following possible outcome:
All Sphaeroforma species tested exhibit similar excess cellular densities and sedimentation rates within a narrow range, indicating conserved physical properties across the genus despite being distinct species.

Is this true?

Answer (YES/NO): NO